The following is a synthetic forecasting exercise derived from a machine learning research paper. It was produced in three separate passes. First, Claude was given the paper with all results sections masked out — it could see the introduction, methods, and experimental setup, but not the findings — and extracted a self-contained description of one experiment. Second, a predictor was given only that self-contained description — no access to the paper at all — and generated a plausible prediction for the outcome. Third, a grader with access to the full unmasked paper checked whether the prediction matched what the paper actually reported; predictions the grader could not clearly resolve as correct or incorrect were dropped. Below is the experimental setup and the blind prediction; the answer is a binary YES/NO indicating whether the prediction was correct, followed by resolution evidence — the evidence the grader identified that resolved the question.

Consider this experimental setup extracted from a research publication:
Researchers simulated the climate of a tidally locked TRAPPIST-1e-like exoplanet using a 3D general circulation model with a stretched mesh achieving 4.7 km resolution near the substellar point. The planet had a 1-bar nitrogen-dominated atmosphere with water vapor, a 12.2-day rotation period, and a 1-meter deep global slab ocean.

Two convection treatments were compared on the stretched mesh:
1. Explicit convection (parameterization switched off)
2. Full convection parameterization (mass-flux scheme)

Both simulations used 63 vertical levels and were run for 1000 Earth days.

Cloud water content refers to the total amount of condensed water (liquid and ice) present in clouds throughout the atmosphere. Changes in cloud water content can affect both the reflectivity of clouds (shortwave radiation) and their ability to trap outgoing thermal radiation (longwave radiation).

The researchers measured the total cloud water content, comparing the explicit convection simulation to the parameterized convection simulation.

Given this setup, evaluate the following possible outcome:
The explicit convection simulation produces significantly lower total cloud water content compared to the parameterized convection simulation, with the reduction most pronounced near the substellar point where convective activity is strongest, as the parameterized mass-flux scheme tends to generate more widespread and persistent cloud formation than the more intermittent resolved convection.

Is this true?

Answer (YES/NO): NO